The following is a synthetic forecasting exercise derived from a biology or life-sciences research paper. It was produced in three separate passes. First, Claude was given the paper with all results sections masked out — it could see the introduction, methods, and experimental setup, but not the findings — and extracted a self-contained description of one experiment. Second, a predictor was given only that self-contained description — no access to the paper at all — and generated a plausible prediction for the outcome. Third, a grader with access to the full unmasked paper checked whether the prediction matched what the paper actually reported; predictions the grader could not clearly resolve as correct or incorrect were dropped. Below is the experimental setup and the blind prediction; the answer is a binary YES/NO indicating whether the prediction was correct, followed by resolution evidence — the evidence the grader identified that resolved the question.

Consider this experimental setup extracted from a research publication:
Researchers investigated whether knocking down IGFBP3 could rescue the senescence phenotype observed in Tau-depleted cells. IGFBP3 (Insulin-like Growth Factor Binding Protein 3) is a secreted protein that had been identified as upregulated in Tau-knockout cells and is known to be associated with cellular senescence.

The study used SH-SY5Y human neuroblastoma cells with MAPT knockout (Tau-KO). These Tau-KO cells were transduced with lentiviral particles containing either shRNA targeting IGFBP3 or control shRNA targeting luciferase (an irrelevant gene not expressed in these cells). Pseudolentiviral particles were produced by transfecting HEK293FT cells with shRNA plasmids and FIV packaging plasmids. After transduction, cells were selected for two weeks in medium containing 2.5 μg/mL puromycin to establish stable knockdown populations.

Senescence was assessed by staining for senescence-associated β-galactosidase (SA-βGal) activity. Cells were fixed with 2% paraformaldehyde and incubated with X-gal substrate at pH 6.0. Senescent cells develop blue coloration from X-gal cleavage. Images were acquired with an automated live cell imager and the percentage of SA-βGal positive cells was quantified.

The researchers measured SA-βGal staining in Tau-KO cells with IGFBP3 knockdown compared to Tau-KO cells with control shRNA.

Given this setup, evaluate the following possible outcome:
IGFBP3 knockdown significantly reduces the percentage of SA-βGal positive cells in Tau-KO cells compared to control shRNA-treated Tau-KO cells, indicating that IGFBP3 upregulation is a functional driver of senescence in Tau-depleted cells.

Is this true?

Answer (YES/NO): YES